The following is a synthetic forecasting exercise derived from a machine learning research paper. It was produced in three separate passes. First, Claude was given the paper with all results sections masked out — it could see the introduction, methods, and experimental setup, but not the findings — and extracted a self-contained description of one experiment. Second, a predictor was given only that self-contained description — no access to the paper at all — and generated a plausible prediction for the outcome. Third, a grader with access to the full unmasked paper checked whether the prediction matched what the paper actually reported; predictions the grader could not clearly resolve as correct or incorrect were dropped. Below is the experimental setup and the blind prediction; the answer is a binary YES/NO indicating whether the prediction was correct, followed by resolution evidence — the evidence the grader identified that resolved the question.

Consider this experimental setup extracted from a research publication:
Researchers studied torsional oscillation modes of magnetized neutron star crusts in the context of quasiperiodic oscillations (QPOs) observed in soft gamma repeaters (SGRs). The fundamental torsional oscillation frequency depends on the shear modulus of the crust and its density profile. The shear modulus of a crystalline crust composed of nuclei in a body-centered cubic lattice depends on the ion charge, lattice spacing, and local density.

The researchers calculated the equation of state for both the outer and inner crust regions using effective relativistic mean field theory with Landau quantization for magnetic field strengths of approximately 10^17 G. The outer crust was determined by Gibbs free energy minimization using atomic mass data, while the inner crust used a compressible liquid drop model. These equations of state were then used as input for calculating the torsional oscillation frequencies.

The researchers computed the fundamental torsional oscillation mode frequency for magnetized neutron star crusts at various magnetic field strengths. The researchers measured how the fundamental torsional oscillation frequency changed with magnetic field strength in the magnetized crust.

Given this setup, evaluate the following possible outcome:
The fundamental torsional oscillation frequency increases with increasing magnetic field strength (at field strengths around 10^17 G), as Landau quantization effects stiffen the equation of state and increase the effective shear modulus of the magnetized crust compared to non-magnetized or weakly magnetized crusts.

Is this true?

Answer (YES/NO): NO